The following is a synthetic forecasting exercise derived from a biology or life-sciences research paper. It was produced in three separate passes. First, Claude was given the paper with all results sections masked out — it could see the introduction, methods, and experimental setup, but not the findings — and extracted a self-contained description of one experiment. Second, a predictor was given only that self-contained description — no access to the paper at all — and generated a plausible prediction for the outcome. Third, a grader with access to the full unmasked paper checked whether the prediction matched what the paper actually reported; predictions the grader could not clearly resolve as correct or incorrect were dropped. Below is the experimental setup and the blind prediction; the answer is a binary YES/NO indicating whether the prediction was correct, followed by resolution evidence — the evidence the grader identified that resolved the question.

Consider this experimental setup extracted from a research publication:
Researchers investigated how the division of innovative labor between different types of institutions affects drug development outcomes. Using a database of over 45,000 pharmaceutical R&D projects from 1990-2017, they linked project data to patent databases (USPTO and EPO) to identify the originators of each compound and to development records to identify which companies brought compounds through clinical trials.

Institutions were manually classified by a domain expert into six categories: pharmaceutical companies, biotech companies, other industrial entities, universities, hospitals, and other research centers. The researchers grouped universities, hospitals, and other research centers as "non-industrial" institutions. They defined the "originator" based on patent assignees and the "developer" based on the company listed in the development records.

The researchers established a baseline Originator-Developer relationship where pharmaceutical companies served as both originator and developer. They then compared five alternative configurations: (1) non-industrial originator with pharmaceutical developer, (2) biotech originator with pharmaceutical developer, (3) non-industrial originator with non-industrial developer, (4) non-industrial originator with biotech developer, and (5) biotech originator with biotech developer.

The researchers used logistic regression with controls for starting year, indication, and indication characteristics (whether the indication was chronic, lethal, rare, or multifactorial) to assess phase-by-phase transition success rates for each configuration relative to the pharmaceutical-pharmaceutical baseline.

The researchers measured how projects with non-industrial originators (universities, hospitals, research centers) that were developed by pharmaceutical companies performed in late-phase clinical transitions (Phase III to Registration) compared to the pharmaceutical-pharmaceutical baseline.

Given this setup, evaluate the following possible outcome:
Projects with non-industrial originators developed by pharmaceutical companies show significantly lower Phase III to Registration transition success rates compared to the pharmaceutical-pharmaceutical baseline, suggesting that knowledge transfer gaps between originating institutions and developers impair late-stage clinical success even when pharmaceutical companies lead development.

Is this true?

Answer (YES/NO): NO